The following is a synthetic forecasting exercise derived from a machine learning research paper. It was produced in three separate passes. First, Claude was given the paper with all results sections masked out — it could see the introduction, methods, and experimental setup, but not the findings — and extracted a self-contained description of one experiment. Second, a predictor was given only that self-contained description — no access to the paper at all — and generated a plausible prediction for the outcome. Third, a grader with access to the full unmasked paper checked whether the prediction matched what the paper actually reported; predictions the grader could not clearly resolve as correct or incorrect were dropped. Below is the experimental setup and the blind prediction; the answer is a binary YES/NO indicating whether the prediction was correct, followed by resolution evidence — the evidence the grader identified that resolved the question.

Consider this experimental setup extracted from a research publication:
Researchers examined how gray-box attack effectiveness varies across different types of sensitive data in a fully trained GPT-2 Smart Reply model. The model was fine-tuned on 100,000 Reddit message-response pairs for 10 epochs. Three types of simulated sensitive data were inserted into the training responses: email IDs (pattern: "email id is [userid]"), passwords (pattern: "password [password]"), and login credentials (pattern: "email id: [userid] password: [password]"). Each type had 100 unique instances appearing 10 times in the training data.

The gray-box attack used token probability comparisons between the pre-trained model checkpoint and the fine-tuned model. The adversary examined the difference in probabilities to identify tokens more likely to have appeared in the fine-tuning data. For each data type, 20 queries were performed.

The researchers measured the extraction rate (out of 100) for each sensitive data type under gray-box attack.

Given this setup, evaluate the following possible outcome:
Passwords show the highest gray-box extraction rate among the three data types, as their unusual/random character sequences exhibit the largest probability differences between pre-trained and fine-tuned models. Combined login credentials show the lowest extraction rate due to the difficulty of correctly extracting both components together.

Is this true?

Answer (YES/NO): NO